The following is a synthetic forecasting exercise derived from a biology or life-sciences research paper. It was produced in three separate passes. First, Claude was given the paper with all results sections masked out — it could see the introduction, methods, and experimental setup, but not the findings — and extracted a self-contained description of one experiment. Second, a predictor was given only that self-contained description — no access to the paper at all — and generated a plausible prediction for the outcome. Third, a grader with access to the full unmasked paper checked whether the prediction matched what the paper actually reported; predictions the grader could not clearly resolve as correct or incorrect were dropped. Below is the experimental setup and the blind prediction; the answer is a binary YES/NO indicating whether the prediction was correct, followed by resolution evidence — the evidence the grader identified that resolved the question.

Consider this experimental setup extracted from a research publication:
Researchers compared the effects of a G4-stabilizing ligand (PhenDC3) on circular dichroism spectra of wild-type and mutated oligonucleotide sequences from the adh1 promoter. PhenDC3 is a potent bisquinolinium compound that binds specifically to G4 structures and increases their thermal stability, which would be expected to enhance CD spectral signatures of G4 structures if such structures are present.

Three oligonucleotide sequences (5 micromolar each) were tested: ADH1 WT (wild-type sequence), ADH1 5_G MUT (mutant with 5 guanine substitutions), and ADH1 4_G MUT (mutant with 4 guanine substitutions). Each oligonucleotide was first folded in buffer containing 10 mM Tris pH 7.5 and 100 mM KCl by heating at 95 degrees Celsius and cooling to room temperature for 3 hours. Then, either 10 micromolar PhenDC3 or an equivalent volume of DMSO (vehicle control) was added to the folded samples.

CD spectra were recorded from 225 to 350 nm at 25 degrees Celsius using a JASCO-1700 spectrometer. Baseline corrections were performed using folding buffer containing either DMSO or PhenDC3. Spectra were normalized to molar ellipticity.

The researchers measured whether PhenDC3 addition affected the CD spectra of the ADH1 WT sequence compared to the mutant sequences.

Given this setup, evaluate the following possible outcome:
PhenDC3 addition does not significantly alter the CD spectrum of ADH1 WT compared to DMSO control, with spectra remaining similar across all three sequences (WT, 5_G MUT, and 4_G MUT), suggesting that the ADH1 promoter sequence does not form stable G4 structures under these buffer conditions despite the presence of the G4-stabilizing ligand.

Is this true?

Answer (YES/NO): NO